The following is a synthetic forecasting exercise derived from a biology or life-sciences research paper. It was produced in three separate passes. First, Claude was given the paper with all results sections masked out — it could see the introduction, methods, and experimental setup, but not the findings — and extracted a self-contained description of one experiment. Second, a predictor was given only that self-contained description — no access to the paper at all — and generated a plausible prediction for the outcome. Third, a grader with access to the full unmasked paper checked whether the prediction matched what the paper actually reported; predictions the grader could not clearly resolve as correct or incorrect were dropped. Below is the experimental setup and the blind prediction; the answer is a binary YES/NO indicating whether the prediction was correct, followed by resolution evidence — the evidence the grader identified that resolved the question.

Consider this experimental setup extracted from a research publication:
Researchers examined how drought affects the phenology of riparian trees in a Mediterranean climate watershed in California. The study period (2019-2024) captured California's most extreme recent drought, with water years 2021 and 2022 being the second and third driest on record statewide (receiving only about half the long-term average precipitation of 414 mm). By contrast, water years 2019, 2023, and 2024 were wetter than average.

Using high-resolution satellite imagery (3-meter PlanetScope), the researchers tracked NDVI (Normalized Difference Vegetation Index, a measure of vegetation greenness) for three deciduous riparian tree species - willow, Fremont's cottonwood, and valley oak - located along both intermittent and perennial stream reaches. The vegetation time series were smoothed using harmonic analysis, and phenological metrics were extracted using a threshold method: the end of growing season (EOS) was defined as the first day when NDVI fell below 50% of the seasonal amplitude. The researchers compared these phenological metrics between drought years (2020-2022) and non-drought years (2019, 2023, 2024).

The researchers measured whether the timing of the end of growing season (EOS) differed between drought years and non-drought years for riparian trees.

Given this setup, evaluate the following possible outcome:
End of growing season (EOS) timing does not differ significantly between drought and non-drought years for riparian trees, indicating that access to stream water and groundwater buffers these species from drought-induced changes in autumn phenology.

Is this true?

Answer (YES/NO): NO